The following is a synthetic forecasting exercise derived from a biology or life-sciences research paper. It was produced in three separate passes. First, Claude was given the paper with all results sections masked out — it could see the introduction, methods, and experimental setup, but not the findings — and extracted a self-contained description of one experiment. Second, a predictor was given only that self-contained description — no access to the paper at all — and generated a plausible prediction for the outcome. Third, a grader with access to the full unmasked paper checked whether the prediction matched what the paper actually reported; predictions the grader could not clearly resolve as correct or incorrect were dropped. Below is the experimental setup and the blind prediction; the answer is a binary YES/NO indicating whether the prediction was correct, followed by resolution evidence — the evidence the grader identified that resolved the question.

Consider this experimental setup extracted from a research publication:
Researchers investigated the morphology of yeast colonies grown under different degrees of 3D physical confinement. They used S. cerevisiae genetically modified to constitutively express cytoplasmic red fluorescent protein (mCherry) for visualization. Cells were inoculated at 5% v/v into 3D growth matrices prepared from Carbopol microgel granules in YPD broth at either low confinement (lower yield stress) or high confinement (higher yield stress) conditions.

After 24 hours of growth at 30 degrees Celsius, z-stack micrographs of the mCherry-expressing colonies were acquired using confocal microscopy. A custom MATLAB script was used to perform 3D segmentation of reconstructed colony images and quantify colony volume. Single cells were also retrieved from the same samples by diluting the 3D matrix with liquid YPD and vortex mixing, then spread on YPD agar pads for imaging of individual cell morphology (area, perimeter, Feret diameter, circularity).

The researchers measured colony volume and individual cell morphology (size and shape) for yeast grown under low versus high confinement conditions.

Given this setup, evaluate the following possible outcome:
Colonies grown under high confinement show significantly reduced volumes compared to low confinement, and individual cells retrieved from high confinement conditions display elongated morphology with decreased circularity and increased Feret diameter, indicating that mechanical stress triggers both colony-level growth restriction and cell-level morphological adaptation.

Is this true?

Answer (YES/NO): NO